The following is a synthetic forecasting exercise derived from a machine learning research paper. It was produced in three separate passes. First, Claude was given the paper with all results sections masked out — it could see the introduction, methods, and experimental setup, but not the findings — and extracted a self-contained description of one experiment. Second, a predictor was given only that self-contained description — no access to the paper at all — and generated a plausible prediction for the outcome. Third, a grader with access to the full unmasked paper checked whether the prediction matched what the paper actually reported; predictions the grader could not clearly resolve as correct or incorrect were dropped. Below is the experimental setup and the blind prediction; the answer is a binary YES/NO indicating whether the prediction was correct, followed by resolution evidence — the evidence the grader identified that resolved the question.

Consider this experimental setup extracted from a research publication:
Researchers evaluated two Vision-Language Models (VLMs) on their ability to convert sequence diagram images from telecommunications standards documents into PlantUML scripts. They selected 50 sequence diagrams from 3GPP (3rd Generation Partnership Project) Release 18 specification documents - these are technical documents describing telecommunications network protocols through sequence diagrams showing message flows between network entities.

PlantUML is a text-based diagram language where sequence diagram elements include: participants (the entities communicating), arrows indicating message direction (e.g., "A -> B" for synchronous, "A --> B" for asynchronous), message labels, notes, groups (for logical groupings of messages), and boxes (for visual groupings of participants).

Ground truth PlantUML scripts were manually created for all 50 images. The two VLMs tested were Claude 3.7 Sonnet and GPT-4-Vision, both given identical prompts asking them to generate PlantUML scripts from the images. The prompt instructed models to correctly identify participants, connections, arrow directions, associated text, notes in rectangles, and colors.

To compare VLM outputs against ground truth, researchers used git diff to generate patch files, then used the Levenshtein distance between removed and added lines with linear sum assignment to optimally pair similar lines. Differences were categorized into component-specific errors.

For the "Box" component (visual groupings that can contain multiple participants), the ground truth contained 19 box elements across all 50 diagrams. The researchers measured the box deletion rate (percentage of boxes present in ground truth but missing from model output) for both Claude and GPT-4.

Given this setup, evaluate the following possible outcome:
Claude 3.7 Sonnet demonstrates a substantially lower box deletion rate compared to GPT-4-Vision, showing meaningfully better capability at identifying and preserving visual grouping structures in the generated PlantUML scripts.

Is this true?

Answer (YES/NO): YES